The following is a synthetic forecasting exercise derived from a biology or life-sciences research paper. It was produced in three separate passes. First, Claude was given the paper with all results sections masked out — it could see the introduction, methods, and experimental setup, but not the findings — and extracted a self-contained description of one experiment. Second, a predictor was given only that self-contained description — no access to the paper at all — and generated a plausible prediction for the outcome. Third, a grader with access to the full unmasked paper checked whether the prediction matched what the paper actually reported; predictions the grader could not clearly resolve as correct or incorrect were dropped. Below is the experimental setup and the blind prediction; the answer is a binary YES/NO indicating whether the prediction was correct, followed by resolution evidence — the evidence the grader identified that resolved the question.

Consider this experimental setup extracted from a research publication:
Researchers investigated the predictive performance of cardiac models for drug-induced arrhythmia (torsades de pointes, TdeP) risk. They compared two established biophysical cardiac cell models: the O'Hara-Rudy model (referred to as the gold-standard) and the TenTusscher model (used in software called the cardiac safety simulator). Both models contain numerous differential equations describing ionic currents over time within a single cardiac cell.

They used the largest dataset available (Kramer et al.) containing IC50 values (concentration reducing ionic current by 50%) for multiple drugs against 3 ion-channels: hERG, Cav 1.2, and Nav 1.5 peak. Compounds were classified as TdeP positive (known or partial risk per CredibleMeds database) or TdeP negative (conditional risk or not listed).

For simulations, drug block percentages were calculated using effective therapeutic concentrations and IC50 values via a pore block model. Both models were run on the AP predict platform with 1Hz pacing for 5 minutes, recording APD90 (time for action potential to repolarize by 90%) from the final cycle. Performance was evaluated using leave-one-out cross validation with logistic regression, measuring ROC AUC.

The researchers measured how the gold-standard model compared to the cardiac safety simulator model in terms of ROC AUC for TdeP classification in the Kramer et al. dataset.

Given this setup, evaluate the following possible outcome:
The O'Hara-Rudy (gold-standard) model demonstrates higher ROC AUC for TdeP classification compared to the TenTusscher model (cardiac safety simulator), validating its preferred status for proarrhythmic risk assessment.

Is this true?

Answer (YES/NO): NO